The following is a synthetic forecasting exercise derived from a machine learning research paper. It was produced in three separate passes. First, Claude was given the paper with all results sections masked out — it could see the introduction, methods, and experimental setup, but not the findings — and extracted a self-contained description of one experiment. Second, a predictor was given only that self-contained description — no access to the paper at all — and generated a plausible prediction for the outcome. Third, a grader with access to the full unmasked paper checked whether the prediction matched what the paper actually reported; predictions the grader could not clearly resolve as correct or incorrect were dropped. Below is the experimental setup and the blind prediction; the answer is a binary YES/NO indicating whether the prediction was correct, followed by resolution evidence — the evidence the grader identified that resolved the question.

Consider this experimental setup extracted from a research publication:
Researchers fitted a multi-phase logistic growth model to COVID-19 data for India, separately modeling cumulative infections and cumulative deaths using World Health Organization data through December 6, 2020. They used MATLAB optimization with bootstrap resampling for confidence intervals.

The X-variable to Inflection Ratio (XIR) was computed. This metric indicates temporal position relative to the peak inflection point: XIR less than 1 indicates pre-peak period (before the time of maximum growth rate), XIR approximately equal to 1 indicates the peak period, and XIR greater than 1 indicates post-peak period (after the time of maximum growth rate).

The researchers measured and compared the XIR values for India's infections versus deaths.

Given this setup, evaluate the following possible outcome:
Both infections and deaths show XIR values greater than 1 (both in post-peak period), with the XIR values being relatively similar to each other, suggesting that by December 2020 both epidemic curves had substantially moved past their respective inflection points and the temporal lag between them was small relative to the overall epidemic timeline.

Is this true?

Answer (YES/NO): NO